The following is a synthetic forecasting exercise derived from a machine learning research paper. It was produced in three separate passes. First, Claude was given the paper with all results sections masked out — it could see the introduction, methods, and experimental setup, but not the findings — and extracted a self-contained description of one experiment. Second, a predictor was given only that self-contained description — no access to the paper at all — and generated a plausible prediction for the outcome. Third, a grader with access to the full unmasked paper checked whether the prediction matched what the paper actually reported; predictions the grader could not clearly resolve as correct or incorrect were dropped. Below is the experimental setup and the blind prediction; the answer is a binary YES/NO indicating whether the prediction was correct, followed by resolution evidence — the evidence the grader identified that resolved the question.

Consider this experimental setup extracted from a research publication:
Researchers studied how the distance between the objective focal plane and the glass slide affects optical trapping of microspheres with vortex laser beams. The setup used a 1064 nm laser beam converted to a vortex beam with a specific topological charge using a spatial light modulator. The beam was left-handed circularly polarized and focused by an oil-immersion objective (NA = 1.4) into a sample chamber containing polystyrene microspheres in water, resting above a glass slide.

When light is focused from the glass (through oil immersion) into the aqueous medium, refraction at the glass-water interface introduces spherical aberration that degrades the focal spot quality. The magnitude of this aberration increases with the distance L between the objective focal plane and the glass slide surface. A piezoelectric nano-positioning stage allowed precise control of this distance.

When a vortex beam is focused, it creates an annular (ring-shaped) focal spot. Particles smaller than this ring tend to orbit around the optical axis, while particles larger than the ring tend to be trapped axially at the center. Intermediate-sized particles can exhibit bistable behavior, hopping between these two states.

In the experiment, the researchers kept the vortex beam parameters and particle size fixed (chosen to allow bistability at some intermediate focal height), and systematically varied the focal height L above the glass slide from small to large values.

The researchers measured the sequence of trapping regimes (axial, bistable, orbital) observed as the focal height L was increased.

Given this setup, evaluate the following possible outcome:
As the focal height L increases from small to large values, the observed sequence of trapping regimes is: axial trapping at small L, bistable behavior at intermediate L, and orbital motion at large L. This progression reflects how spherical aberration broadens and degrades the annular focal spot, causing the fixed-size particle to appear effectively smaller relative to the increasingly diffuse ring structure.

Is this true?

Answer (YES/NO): YES